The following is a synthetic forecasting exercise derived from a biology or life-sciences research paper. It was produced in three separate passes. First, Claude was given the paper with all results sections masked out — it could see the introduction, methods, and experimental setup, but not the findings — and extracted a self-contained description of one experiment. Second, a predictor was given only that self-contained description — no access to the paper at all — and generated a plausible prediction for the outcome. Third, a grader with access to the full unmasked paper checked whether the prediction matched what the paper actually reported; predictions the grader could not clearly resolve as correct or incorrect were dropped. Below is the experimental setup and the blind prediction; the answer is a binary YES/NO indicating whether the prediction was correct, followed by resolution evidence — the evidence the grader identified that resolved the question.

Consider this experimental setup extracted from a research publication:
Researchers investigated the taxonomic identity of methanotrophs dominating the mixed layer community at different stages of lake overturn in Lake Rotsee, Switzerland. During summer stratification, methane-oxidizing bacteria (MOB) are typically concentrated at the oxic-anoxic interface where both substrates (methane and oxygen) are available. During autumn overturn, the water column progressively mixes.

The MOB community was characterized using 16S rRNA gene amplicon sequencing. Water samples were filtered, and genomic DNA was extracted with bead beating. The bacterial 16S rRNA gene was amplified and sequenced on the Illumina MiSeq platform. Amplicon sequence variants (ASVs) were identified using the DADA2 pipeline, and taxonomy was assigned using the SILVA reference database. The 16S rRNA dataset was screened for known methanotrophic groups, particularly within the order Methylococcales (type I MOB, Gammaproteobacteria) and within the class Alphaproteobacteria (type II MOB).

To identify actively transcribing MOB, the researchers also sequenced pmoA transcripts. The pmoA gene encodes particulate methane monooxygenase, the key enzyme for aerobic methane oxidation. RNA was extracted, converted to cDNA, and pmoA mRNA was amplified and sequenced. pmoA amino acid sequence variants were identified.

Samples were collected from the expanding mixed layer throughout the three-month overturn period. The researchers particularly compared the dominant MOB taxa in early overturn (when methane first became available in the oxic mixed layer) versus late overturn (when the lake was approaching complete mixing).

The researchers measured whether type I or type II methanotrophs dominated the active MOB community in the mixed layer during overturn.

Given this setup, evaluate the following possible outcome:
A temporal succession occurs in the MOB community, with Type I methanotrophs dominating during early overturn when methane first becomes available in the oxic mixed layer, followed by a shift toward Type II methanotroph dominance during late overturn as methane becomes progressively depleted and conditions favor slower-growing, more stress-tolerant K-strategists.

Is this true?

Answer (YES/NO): NO